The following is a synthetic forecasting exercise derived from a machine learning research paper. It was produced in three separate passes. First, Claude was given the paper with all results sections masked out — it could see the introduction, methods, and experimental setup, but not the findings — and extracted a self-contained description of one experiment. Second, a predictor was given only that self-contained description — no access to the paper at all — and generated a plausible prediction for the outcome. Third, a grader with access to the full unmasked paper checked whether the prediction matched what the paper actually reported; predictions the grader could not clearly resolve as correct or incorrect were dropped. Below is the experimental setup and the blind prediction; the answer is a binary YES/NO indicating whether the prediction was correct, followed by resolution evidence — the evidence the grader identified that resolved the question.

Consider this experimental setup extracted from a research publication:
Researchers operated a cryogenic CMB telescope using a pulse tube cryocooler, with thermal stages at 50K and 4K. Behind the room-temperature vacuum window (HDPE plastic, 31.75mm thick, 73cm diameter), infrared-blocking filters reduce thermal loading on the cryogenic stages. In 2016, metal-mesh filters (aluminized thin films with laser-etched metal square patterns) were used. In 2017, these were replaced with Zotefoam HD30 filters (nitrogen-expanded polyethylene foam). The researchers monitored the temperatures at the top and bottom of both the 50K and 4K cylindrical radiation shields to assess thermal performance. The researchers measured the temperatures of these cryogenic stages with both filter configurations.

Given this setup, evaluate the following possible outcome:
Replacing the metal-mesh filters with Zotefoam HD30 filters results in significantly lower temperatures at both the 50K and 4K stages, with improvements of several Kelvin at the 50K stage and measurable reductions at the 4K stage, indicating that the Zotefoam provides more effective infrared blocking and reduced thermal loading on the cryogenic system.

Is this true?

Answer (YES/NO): YES